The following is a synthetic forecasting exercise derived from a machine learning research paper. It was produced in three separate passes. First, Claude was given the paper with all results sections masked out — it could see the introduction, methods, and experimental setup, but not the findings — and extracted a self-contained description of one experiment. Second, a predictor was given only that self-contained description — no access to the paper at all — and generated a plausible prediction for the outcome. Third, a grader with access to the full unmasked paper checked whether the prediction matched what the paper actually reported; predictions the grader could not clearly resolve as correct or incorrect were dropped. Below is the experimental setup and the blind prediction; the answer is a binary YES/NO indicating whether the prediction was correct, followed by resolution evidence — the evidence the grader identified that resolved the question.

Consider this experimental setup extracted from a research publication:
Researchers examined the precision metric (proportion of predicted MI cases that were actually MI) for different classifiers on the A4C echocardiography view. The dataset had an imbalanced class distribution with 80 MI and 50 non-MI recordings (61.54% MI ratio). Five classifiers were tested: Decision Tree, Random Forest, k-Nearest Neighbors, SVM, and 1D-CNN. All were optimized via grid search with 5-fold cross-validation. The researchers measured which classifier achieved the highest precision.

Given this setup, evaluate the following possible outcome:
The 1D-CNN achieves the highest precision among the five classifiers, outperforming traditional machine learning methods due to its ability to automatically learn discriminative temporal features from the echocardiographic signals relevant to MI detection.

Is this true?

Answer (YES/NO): NO